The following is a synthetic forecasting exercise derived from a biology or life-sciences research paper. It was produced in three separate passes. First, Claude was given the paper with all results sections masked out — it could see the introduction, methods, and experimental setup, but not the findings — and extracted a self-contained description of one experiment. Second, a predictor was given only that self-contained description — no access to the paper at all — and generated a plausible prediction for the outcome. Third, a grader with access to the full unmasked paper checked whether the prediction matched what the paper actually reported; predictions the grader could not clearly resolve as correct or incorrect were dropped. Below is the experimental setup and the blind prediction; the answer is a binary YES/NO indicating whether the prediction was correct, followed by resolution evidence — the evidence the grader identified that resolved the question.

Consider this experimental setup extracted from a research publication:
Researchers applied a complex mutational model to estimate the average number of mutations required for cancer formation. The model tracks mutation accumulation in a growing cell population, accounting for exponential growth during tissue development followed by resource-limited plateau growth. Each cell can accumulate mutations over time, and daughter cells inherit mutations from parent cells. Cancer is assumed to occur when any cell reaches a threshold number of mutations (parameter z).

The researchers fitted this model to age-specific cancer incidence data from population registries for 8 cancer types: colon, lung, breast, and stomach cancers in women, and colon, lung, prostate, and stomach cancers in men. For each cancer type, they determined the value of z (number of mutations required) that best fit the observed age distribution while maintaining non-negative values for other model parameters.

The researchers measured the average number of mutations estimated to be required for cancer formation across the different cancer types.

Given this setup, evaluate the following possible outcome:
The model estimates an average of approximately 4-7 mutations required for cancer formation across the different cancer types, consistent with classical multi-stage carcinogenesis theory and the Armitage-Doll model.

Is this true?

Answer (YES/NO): YES